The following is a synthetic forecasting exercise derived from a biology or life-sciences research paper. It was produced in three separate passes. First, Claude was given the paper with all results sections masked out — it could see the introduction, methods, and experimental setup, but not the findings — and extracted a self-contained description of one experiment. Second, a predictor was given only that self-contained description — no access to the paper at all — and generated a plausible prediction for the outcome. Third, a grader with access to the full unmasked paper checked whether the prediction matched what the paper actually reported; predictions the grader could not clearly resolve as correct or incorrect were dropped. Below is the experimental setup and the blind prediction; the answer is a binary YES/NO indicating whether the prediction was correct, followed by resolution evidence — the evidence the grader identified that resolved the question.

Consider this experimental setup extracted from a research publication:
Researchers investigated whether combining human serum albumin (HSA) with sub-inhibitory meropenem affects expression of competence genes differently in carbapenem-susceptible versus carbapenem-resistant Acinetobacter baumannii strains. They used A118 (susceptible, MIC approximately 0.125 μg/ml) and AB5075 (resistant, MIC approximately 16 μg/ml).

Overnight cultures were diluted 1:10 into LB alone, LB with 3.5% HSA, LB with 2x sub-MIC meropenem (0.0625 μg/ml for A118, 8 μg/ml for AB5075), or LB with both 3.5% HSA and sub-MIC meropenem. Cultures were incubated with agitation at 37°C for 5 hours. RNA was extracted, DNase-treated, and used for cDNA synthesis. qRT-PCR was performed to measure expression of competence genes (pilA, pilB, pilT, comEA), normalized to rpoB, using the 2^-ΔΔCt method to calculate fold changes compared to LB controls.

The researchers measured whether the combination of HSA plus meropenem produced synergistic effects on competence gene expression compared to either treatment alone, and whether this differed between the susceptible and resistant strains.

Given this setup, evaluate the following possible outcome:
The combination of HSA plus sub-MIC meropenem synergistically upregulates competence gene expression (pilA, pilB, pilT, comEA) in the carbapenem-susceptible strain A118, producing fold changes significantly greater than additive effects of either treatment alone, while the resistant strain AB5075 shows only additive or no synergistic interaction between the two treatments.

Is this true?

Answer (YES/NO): NO